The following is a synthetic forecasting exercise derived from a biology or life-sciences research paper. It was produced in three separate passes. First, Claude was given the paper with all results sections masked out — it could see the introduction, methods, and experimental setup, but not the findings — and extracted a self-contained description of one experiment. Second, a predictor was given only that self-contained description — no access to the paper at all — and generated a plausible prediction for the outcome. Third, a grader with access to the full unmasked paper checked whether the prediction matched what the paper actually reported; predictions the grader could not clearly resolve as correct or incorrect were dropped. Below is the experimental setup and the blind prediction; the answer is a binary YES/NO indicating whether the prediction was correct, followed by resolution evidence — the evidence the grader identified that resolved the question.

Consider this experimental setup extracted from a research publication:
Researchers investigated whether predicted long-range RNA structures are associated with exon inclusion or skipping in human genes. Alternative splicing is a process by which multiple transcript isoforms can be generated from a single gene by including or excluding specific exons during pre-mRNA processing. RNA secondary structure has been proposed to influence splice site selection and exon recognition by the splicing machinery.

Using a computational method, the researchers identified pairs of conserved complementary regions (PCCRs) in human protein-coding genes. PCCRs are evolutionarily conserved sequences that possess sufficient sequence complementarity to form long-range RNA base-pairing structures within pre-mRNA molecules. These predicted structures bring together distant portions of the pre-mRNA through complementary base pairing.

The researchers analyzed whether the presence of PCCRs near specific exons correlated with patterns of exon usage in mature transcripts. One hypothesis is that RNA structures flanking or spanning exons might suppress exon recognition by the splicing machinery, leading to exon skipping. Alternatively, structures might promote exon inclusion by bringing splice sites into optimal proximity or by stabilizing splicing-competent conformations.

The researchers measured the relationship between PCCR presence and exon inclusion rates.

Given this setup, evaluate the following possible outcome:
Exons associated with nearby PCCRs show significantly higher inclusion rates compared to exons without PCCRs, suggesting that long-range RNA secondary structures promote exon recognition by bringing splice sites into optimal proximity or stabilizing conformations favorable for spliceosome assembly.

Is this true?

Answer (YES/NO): NO